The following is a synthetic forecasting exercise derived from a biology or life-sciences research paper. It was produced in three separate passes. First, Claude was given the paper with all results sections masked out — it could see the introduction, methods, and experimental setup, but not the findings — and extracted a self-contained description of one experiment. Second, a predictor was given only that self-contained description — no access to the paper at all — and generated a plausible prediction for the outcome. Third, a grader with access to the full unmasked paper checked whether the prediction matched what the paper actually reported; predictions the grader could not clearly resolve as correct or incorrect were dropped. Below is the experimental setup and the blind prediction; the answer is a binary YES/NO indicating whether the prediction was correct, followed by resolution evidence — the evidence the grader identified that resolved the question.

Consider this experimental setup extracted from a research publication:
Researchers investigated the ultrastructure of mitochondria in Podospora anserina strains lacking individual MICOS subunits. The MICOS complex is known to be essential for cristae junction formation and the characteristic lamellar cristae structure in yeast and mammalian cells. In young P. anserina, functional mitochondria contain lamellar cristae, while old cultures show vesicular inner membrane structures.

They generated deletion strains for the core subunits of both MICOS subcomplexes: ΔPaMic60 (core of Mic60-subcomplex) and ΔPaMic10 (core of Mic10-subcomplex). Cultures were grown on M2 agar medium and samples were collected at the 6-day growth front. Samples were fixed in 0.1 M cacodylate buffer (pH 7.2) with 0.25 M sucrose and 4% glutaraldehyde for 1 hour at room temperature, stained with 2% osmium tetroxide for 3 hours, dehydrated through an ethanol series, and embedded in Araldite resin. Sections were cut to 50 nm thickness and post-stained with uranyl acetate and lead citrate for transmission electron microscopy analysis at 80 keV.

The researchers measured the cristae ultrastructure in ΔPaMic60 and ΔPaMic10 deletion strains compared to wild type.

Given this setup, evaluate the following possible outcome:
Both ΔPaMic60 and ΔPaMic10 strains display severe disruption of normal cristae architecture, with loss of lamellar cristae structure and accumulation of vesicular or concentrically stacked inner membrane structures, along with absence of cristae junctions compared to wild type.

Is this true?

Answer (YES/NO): NO